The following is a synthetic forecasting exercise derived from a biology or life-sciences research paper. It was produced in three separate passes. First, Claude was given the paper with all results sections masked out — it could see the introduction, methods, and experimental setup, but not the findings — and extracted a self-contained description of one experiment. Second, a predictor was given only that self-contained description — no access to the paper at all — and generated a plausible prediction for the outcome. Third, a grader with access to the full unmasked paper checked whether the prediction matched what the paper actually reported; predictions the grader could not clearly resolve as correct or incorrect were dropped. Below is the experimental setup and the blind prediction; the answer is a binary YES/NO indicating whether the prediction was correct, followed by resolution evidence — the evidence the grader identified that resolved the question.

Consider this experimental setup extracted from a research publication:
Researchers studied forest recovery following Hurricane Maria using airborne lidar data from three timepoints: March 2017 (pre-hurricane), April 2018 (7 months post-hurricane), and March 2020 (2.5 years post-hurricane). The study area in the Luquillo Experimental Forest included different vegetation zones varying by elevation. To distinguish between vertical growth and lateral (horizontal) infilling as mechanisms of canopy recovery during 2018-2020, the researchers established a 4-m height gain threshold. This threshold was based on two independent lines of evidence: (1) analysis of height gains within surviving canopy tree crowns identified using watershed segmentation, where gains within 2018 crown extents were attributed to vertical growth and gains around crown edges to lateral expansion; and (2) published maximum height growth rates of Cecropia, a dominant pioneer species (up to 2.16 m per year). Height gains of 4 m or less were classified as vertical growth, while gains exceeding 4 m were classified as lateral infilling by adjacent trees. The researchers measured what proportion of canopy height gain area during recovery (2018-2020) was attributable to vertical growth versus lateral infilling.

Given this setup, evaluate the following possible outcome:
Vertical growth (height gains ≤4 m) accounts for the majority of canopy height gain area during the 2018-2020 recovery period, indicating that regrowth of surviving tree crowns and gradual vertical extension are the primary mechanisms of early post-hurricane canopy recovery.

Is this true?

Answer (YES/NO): NO